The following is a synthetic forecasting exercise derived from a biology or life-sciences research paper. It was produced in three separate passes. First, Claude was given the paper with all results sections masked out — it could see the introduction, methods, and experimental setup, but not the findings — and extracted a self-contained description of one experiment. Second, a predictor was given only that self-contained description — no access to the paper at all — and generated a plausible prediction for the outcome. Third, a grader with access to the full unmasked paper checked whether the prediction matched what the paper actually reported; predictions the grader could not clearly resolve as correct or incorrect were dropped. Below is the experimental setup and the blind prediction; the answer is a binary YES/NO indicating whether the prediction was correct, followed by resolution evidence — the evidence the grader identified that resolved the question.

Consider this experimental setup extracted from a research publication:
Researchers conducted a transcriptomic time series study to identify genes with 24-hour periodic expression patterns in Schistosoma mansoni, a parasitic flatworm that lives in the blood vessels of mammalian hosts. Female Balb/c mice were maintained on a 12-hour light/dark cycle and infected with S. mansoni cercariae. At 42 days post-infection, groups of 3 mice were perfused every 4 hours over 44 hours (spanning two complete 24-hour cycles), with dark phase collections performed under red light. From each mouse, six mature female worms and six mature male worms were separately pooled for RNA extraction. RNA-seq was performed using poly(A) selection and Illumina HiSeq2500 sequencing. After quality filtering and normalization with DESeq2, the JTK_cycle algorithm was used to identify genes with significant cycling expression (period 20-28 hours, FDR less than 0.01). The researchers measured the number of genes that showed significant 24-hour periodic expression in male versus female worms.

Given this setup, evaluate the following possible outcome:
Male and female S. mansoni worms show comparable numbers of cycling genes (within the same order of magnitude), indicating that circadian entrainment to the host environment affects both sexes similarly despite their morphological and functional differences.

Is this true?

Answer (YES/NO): YES